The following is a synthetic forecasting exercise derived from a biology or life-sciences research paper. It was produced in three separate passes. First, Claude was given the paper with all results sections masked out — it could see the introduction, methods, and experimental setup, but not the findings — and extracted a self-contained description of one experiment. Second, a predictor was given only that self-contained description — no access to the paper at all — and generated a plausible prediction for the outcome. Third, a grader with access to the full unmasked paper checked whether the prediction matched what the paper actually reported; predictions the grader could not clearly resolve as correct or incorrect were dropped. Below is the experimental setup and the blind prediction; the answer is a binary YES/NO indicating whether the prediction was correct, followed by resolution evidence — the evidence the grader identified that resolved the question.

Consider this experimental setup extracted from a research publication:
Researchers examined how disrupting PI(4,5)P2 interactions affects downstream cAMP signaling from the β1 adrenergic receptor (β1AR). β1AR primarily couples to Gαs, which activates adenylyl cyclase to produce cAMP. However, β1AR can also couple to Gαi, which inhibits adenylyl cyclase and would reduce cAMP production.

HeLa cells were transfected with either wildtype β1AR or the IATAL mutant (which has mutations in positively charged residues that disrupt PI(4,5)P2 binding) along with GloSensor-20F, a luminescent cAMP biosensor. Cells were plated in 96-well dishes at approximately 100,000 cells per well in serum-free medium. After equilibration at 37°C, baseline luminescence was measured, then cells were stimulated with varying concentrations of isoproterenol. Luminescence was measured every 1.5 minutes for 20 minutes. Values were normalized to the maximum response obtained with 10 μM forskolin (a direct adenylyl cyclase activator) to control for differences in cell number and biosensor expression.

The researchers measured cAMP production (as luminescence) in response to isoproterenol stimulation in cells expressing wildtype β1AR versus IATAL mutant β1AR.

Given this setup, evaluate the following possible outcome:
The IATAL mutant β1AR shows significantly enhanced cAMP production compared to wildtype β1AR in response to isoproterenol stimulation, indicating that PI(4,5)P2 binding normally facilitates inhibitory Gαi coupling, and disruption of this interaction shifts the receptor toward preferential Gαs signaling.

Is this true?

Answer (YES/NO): YES